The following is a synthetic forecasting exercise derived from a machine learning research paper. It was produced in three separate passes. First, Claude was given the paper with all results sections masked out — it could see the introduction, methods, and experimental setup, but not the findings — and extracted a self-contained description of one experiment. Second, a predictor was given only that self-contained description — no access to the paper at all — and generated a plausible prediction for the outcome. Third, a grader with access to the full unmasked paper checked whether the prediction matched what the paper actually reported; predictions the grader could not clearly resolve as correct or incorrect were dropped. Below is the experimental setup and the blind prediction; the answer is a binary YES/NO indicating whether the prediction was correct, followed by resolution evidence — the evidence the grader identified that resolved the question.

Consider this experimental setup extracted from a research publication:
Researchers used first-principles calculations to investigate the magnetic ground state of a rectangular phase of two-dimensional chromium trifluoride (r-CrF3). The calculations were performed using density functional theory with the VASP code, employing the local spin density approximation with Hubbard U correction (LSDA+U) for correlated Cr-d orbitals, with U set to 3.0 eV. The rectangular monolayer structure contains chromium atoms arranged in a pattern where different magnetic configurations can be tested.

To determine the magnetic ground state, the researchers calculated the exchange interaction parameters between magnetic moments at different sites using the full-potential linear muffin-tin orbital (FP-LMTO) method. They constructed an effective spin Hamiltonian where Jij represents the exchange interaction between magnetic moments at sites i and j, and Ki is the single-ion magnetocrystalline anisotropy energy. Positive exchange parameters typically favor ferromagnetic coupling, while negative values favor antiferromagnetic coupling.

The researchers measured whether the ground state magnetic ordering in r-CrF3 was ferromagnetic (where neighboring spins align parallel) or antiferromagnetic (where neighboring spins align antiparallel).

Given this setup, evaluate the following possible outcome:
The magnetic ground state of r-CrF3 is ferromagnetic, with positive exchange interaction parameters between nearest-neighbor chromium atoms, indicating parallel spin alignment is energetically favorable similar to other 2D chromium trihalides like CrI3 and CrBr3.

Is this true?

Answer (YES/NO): NO